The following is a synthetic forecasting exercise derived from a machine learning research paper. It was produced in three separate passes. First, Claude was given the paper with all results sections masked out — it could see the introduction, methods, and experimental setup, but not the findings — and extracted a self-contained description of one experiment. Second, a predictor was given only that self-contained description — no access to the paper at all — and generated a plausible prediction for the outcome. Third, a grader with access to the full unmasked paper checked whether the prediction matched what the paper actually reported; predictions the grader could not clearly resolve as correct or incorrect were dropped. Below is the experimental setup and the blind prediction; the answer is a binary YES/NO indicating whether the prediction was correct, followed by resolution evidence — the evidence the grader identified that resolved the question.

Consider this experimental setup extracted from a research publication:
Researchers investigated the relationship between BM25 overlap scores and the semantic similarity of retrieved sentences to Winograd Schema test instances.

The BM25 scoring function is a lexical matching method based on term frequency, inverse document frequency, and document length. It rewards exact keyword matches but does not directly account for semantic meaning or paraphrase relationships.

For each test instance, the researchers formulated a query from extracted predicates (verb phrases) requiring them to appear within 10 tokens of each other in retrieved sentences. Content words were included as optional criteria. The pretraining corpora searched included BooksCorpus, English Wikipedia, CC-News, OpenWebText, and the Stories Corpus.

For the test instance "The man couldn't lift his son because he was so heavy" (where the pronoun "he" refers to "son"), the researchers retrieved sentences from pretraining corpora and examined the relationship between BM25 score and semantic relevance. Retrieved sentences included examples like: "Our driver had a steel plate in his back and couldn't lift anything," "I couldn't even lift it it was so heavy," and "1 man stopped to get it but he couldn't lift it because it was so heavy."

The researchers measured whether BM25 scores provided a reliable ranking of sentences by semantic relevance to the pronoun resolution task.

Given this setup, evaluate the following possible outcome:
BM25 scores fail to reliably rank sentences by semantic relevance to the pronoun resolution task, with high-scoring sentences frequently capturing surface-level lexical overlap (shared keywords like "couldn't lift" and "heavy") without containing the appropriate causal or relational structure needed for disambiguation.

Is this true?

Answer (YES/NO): NO